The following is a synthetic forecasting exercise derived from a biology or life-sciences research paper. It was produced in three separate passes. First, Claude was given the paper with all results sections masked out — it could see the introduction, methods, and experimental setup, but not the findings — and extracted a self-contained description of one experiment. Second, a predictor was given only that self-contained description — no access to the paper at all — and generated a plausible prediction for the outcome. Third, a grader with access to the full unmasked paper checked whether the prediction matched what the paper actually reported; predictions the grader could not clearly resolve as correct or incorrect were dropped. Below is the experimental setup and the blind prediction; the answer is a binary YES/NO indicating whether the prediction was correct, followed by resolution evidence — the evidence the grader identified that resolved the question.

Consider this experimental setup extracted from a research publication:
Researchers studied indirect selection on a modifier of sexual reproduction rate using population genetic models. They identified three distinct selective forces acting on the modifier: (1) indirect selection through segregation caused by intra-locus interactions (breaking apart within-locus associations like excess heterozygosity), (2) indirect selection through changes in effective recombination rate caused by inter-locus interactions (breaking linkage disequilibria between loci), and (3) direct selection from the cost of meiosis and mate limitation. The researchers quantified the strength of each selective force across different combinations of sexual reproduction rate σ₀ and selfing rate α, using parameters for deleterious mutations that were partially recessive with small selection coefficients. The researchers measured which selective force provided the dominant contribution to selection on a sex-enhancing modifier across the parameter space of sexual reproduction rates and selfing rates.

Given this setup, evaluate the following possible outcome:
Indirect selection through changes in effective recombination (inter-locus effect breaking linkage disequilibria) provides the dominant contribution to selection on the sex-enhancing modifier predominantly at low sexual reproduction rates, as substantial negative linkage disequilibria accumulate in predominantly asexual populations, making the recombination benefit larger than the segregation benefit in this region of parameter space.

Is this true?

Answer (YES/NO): NO